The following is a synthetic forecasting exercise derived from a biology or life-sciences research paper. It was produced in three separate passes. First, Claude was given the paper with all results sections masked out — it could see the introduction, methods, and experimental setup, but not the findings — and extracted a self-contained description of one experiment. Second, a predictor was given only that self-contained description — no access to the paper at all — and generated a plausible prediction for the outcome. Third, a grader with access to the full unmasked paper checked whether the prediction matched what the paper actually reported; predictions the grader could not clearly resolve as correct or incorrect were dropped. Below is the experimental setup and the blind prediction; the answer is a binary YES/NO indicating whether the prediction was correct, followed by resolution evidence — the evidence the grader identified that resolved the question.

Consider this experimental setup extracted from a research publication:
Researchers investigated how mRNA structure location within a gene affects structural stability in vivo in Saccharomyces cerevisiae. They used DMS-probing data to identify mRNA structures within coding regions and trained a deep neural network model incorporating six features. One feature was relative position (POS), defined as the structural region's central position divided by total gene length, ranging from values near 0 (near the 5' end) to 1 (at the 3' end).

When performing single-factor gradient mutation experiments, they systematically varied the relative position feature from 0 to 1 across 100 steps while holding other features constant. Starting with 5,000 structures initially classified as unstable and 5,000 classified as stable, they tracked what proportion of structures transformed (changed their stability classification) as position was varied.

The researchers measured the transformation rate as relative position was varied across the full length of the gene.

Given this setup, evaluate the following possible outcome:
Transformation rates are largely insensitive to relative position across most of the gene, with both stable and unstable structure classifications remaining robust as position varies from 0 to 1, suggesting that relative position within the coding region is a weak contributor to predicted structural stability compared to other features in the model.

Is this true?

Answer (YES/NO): NO